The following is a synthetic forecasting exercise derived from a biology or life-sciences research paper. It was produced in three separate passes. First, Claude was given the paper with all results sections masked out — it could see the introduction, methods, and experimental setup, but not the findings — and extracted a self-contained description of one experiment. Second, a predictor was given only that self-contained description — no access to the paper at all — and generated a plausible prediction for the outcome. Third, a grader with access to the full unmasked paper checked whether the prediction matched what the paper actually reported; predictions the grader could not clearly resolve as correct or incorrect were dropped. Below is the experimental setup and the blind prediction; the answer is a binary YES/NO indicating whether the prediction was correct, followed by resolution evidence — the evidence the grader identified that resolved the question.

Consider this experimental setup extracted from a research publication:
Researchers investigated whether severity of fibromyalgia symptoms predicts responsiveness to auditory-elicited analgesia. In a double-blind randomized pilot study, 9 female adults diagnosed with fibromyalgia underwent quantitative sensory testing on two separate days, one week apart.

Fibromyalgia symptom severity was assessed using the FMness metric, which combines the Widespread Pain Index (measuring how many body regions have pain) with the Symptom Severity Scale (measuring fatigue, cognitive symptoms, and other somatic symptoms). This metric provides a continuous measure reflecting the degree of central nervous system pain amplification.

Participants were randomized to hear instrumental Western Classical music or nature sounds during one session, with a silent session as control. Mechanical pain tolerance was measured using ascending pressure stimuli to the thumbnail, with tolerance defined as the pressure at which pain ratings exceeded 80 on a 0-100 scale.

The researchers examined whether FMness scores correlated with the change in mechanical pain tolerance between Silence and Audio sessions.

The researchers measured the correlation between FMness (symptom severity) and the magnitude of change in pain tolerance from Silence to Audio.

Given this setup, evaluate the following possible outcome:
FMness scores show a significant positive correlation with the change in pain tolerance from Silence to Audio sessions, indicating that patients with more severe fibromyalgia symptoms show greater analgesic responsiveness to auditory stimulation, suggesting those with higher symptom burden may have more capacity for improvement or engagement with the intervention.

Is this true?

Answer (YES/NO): NO